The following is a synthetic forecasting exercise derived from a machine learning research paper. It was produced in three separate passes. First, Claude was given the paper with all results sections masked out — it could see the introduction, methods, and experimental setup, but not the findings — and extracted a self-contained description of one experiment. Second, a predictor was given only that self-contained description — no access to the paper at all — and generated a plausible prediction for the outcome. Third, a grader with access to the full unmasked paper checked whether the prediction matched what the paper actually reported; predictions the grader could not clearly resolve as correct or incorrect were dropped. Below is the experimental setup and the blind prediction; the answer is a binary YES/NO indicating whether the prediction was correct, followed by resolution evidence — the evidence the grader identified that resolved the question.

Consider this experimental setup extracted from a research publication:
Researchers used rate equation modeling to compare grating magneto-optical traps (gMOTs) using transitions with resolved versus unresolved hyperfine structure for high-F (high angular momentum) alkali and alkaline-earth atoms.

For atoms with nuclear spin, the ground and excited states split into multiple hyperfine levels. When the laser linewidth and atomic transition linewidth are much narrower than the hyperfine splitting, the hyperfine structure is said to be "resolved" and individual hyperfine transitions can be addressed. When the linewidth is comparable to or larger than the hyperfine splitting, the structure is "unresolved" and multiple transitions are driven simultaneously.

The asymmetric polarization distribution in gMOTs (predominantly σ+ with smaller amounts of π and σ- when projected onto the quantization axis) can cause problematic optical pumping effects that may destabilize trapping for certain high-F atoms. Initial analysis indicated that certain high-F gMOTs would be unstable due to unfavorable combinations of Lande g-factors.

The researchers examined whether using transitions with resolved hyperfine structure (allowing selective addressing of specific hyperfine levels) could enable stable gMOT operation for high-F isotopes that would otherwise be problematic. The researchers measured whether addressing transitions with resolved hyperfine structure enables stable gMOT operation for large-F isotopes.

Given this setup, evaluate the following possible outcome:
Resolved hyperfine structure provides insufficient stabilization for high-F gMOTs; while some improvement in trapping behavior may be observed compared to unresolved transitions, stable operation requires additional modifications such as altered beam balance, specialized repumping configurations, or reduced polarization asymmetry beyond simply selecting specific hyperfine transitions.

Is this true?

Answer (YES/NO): YES